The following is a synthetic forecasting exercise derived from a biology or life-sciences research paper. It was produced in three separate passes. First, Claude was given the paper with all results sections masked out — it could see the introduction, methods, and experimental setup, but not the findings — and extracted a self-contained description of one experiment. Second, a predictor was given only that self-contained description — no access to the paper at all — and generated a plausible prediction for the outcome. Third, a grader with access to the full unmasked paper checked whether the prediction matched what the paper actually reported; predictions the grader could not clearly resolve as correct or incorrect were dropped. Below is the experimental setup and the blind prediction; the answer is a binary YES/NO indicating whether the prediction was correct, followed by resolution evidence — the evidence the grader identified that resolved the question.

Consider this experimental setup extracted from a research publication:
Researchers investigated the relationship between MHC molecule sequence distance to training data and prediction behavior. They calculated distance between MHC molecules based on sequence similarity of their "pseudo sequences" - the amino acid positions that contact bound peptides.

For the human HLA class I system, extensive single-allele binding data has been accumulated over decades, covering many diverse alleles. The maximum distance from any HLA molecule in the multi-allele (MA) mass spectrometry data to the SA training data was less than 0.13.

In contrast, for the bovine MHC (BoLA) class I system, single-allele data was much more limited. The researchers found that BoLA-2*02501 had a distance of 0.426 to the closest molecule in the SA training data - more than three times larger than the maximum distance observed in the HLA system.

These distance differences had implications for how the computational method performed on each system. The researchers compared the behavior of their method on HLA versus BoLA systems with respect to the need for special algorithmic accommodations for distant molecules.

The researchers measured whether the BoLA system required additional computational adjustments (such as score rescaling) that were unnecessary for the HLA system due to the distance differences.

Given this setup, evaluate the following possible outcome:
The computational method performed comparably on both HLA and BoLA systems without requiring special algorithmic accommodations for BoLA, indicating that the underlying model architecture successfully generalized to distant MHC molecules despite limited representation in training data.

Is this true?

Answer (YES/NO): NO